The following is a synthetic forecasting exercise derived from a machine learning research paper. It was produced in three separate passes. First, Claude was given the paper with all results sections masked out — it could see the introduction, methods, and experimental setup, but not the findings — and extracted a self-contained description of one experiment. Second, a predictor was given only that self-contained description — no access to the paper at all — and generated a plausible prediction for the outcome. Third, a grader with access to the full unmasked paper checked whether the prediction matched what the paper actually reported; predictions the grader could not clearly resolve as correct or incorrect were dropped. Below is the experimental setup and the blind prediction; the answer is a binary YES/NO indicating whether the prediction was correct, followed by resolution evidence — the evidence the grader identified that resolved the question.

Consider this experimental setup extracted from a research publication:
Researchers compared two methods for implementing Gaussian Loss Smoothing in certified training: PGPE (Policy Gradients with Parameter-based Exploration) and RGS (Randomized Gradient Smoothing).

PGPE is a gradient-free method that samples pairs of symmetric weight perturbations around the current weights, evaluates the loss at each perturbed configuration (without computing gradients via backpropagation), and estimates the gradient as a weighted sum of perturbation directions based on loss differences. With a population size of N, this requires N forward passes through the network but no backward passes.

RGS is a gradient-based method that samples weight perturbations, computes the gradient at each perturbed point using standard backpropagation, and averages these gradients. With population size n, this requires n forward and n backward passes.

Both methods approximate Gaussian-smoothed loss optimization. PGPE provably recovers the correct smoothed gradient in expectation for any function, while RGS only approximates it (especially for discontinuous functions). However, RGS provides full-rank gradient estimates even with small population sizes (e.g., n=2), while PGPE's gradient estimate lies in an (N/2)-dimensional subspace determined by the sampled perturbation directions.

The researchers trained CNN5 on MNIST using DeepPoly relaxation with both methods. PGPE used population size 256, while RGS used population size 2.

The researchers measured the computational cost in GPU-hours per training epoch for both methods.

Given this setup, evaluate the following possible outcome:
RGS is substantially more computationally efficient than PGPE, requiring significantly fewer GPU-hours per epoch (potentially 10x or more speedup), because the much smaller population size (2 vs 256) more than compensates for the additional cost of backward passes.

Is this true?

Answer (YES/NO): YES